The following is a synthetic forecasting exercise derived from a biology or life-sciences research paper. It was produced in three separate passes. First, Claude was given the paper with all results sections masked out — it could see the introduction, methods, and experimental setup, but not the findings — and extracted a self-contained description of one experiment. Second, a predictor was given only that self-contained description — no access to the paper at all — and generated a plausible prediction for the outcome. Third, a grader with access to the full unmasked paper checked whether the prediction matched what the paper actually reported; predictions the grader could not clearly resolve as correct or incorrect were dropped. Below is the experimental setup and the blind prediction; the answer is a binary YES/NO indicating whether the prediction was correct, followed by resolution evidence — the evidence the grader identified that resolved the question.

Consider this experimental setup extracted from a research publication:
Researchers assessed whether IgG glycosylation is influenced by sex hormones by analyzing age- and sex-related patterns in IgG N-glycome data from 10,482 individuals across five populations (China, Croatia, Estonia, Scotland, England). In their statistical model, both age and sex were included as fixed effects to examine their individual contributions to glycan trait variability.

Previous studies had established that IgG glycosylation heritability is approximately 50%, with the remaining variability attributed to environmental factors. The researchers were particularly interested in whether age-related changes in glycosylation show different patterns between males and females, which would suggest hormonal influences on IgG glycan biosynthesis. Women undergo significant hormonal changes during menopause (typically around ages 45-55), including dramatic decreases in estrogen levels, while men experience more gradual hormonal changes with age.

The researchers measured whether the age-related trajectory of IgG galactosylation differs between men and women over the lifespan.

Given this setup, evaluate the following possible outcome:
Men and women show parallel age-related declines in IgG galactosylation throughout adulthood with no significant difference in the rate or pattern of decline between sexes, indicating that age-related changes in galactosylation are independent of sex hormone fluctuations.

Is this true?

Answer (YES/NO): NO